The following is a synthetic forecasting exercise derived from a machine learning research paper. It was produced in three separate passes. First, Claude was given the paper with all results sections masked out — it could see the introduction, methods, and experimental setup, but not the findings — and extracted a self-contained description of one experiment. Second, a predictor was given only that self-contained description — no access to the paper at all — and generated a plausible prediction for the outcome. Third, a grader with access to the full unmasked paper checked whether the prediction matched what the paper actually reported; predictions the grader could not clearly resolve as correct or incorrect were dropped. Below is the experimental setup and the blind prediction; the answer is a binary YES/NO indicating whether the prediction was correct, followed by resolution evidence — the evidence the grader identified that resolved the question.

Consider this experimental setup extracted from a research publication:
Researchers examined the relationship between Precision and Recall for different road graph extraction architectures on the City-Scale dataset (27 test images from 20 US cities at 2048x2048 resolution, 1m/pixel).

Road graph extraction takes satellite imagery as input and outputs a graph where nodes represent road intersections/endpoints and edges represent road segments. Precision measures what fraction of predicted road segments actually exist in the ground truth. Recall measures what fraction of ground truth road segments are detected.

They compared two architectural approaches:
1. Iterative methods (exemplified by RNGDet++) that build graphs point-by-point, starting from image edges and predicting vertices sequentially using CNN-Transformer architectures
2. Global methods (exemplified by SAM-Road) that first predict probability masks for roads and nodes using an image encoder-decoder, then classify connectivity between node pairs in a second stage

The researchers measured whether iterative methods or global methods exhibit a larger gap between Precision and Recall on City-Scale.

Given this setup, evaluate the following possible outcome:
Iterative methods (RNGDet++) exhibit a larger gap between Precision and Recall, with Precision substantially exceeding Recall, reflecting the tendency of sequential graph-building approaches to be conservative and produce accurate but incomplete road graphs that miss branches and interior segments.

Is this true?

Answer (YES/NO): NO